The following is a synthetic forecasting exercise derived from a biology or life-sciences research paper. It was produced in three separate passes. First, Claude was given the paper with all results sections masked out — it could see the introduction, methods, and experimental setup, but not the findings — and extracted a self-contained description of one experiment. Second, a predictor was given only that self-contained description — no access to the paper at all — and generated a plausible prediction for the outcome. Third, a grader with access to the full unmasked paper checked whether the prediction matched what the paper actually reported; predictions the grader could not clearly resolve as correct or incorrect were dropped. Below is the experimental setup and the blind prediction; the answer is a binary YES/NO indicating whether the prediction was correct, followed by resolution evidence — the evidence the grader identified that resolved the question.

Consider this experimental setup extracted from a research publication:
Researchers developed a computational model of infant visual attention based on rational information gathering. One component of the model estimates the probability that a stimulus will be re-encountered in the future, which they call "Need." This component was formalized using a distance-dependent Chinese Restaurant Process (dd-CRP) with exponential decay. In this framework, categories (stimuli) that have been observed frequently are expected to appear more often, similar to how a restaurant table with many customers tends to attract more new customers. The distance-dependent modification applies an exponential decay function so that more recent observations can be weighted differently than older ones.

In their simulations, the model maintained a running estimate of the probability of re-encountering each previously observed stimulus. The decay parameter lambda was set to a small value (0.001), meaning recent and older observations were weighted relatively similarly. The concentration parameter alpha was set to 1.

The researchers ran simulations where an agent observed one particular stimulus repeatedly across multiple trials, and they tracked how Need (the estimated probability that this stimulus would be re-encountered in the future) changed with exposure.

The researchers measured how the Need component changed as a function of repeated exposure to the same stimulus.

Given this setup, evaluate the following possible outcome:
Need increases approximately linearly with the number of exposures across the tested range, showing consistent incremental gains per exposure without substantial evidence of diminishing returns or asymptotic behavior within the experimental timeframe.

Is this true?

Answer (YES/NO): NO